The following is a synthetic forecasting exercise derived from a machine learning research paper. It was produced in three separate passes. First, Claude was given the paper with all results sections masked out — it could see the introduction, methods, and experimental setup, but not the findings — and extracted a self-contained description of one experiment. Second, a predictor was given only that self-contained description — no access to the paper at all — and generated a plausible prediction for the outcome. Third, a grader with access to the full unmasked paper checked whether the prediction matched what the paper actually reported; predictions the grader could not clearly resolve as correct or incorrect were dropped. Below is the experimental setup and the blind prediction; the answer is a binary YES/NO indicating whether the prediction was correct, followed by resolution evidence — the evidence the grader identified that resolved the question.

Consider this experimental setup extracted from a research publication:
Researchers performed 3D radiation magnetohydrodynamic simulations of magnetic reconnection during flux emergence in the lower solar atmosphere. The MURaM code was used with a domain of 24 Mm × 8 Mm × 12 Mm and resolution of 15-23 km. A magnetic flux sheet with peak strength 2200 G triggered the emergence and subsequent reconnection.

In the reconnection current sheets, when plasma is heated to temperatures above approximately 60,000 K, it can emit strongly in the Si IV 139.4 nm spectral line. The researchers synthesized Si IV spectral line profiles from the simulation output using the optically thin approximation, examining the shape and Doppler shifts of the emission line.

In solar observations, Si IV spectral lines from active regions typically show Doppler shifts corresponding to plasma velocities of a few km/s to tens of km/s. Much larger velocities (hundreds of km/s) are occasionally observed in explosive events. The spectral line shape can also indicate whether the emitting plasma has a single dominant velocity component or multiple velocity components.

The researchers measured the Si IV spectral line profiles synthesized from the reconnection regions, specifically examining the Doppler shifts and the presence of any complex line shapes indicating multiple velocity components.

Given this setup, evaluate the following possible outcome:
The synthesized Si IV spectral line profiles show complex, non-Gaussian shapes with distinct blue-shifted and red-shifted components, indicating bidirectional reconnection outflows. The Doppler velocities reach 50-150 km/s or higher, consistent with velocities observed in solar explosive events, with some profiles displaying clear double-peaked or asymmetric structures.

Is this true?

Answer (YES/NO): YES